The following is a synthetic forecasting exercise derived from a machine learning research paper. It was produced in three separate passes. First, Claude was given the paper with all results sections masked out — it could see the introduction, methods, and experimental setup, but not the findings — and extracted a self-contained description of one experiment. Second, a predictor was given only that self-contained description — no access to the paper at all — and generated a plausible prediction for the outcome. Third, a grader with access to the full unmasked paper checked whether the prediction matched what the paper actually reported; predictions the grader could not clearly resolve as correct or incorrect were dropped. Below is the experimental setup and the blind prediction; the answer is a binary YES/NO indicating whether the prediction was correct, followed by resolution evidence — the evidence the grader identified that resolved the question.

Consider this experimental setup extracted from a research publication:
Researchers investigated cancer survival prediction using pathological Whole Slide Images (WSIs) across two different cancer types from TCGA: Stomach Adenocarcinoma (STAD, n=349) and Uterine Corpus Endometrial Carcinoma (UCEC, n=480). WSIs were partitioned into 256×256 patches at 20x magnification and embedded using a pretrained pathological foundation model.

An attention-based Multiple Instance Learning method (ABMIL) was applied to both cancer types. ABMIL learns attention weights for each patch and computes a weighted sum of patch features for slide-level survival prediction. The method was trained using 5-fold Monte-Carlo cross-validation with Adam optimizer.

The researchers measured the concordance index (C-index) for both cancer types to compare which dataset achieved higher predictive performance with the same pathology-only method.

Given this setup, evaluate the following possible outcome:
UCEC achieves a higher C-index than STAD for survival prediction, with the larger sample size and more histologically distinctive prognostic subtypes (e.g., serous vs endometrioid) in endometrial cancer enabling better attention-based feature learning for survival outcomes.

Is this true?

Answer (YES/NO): YES